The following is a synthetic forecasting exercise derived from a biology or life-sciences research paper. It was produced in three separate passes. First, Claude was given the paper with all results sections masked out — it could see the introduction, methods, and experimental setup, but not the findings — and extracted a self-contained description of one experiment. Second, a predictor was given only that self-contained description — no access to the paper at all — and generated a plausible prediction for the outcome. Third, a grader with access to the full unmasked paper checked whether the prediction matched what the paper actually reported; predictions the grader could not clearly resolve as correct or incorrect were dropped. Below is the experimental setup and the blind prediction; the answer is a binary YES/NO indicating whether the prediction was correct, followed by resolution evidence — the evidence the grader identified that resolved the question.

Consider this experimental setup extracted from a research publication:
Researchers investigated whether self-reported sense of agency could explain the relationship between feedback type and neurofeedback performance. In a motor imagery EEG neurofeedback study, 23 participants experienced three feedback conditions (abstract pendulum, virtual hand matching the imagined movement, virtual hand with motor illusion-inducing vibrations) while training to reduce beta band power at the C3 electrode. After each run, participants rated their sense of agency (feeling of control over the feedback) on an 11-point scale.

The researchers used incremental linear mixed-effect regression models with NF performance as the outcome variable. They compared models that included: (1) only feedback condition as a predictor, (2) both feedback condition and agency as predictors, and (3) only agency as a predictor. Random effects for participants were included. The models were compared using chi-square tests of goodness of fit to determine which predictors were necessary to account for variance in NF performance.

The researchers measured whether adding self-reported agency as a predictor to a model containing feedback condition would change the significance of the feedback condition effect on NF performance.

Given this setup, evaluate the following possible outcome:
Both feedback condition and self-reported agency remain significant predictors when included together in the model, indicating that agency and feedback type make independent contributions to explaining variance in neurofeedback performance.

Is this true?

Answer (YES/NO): NO